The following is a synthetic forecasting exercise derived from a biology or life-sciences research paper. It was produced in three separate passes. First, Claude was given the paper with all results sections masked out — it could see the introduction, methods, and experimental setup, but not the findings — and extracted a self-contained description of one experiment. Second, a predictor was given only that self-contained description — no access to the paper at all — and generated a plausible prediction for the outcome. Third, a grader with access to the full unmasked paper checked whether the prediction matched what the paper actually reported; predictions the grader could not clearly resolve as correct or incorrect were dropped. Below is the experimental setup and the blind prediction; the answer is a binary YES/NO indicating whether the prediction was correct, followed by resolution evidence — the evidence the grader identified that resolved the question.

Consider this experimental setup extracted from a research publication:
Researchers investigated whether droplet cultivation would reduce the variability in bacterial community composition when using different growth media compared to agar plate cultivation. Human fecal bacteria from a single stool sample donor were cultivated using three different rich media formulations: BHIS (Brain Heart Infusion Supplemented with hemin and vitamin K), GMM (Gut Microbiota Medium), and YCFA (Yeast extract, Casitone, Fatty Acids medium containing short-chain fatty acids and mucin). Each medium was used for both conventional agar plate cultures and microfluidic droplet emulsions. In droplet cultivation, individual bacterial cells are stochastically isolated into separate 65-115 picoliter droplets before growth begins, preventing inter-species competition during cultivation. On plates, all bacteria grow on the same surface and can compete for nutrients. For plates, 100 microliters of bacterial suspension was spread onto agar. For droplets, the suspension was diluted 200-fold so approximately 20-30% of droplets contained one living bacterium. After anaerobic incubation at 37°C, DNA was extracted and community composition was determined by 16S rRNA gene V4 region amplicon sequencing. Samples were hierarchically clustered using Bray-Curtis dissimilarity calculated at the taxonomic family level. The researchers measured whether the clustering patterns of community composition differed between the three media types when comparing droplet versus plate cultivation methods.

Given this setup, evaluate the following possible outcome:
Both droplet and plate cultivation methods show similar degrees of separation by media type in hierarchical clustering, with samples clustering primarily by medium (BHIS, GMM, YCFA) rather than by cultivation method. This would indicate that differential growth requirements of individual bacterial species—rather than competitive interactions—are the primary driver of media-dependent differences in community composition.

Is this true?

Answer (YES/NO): NO